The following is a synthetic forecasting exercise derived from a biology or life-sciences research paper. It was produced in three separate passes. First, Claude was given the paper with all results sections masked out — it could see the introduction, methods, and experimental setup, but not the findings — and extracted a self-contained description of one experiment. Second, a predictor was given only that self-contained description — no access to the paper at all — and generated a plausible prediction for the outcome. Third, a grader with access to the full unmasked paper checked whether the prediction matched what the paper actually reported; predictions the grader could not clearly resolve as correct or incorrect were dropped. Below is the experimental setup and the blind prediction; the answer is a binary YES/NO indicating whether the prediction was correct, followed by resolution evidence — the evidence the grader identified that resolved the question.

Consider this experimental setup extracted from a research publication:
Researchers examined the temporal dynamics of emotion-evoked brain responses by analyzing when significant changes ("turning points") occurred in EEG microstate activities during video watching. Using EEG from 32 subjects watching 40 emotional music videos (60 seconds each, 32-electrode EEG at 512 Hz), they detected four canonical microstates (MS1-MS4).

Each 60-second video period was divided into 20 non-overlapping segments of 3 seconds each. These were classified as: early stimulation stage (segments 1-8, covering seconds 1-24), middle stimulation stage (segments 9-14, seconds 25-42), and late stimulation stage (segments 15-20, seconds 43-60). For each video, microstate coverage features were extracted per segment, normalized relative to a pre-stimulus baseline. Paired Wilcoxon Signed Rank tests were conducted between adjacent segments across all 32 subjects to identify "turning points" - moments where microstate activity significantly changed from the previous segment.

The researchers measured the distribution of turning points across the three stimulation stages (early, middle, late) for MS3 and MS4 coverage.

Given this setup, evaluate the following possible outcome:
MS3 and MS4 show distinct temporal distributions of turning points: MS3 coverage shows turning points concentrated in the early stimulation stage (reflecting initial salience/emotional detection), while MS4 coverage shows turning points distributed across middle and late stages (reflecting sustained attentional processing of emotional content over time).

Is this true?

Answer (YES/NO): NO